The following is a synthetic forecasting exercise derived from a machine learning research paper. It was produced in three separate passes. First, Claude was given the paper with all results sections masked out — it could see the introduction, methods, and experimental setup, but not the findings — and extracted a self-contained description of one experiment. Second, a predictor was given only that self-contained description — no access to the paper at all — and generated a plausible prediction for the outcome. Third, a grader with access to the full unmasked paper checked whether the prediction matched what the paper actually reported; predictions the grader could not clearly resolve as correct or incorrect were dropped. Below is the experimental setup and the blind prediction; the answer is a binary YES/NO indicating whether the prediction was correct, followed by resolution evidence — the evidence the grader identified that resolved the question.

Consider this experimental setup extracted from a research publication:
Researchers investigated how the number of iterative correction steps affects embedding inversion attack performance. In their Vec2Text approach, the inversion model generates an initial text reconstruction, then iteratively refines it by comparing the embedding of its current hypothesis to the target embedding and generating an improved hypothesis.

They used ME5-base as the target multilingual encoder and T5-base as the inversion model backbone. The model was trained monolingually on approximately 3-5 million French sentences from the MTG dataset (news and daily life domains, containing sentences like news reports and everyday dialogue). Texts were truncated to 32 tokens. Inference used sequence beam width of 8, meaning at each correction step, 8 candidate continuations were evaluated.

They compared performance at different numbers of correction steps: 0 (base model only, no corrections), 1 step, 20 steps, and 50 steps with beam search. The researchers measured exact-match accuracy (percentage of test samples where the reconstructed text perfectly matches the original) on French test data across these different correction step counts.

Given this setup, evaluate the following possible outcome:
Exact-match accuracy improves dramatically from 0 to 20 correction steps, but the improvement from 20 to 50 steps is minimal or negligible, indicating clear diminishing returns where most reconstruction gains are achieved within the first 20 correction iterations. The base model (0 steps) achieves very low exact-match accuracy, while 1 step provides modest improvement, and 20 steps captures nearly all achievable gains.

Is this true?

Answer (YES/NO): NO